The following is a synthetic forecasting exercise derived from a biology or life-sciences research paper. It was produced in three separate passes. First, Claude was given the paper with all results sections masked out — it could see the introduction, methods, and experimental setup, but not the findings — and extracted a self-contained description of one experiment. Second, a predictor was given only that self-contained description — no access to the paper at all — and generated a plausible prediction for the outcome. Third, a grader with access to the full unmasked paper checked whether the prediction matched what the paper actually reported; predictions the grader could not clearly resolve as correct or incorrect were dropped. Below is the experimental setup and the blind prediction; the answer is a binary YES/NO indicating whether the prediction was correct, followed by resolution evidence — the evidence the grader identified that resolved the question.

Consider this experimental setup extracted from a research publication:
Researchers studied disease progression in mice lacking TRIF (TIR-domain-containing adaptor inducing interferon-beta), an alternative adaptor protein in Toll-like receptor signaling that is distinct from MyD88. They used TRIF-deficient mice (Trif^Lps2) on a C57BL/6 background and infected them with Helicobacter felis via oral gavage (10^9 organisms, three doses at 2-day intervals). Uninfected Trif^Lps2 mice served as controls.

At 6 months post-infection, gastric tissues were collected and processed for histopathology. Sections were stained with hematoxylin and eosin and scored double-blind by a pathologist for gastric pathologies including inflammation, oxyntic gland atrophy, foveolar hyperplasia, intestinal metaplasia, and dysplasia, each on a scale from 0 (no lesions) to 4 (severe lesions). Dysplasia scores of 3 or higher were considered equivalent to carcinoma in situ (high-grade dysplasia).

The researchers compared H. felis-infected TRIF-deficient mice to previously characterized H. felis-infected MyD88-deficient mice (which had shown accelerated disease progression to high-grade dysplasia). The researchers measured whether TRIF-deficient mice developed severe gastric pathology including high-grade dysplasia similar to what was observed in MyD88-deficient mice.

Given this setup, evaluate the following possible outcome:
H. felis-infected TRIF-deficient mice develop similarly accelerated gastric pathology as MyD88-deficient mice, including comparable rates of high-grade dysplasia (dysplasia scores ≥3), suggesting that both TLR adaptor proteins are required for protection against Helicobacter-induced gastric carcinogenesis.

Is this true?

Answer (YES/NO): NO